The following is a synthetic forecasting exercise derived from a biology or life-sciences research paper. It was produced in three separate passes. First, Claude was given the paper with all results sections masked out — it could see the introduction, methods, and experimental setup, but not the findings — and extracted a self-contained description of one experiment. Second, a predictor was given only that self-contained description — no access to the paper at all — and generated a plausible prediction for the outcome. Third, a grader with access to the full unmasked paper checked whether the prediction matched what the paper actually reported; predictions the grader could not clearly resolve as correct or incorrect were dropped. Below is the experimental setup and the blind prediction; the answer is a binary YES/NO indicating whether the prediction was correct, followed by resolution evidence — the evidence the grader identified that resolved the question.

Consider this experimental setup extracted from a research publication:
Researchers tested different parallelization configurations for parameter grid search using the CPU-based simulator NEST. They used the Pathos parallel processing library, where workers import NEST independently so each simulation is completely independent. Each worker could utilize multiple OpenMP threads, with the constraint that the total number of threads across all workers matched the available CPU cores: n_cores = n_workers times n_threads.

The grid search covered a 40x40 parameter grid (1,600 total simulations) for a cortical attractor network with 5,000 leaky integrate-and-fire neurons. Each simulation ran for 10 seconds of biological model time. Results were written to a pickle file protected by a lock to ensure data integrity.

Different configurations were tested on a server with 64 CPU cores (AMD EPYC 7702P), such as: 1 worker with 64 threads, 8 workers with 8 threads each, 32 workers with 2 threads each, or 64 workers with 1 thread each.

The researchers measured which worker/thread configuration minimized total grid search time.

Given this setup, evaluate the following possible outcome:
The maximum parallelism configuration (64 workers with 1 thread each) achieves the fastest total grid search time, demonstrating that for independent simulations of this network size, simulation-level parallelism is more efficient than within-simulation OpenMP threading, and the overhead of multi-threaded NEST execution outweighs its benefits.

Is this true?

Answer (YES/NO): NO